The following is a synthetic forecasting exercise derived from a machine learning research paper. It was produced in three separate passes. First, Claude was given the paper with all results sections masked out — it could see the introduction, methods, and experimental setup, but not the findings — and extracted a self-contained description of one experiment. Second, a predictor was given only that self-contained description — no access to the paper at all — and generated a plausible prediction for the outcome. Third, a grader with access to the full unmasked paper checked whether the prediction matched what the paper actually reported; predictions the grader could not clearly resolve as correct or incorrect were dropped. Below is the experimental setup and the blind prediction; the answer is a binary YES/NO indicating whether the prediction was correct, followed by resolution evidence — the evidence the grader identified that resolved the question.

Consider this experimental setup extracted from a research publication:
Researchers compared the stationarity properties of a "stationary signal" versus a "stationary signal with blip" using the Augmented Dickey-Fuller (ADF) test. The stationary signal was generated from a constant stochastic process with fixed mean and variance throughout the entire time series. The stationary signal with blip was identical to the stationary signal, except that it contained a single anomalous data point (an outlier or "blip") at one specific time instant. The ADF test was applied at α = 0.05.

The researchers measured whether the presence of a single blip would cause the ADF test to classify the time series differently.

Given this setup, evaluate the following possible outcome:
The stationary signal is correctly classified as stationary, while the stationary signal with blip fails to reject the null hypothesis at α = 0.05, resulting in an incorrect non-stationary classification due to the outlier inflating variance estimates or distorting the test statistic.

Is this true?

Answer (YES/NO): NO